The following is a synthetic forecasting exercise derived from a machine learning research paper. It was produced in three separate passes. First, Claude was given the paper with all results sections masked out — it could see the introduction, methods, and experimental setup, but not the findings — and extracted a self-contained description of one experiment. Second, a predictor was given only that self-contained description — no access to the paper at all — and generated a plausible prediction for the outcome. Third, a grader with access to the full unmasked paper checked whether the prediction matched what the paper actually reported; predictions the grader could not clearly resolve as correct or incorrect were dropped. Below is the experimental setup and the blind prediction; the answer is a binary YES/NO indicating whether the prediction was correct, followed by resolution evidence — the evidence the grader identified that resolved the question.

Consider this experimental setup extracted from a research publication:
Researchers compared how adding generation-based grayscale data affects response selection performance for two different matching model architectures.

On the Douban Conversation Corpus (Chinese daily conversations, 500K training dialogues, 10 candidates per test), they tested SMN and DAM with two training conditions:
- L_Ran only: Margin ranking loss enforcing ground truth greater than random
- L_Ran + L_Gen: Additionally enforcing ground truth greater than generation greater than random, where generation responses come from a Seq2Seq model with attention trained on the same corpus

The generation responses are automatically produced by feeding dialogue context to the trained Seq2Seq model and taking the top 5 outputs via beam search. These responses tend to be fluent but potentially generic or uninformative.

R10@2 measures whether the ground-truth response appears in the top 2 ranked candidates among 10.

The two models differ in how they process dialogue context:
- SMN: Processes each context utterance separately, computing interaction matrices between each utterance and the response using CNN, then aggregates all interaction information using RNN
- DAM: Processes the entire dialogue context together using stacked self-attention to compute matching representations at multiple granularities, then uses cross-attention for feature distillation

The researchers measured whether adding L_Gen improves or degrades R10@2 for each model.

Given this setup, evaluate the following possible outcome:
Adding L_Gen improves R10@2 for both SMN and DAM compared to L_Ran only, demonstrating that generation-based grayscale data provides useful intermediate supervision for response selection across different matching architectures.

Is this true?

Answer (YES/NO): NO